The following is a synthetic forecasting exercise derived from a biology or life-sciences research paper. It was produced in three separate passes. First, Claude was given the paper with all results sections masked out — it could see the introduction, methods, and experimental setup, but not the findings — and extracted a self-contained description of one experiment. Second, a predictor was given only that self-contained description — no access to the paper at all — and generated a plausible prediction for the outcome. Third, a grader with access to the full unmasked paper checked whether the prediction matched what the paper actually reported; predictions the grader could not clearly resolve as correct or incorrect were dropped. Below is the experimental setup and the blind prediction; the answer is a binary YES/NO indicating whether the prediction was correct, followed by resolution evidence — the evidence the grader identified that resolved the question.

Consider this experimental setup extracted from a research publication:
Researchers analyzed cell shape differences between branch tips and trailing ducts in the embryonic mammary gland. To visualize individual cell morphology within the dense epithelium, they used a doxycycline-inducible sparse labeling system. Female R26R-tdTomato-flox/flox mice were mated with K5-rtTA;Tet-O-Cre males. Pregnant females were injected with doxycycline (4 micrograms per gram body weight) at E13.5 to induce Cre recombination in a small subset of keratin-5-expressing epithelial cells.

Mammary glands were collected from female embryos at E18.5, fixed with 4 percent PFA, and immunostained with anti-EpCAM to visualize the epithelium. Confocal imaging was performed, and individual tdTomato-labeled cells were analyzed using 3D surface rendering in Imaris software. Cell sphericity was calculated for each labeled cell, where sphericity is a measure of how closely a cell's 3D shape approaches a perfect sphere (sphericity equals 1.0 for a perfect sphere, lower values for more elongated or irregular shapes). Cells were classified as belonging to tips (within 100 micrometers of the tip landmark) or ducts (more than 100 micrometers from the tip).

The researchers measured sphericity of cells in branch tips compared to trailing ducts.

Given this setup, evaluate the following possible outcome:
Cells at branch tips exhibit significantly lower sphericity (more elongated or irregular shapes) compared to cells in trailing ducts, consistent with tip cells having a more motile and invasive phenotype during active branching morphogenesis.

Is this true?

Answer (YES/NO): YES